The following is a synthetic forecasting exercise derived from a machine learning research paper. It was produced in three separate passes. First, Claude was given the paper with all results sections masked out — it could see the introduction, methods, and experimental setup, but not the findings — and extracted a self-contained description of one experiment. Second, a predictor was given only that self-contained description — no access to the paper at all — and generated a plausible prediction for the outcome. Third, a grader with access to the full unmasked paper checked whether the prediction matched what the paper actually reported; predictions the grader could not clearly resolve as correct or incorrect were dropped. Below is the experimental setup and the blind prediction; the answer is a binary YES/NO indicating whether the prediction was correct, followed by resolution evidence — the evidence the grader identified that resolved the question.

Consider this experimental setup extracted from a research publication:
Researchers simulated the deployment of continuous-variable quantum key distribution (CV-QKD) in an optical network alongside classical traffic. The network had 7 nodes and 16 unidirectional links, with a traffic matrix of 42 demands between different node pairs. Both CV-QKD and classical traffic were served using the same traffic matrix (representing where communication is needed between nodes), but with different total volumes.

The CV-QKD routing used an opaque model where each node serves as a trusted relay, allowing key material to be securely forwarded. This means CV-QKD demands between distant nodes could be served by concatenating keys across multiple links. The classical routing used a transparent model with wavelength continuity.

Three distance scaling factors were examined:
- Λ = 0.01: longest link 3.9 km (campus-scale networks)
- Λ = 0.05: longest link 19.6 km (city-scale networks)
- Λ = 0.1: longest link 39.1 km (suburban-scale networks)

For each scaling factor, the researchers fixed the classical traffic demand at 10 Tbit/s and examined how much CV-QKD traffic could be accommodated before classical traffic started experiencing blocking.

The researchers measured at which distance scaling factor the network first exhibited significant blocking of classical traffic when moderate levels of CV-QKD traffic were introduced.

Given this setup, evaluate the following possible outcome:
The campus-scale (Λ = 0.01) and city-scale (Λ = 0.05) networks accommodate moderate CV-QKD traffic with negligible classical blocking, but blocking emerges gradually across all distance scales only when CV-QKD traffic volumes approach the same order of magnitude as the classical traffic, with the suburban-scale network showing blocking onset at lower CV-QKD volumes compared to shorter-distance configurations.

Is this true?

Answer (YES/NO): NO